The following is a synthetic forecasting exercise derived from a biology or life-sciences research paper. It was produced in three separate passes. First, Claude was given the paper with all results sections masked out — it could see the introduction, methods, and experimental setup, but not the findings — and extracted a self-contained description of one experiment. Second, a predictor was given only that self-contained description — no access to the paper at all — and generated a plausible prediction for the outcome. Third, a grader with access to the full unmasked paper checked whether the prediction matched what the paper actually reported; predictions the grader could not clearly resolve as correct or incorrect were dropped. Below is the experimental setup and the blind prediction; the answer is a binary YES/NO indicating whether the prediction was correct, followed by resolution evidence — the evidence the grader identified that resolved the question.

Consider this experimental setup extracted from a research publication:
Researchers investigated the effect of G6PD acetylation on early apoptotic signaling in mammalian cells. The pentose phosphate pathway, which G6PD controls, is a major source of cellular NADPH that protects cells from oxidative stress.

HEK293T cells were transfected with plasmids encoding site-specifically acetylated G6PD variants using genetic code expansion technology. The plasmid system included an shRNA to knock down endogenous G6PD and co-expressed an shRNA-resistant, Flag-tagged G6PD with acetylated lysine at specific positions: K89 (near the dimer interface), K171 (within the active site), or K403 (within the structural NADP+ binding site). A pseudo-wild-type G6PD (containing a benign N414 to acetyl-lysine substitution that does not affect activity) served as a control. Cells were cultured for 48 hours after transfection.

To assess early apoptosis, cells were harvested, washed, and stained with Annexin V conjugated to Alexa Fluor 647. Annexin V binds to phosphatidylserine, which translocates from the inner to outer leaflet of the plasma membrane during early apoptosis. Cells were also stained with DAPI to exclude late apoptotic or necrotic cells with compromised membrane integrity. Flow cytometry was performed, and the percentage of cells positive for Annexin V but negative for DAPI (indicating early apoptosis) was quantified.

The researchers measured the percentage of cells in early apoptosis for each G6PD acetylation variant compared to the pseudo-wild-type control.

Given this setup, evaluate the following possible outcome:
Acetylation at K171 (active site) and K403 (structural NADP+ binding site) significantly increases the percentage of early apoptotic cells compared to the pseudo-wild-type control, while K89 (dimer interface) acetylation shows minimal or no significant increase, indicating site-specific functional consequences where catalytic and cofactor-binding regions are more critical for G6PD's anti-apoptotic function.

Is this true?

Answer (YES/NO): NO